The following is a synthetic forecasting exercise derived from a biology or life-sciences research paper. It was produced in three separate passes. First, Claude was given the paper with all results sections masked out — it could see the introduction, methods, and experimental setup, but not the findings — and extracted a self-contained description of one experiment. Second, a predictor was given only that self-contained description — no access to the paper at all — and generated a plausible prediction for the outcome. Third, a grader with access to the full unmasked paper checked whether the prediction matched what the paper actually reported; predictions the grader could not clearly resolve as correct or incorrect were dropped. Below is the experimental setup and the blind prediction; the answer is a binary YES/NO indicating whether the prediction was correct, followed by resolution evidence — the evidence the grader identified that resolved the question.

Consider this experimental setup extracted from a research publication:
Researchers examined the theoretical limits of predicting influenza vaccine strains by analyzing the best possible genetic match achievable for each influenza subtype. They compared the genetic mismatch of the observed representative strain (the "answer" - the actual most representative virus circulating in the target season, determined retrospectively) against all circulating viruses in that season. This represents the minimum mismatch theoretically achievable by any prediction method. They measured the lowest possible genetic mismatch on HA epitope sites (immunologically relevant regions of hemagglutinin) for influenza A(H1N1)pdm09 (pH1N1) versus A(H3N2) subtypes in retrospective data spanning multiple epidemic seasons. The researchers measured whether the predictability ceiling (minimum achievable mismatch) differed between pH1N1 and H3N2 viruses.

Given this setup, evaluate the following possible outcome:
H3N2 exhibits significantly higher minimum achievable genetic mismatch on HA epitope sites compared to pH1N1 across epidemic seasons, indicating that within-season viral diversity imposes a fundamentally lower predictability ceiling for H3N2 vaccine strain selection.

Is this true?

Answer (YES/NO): YES